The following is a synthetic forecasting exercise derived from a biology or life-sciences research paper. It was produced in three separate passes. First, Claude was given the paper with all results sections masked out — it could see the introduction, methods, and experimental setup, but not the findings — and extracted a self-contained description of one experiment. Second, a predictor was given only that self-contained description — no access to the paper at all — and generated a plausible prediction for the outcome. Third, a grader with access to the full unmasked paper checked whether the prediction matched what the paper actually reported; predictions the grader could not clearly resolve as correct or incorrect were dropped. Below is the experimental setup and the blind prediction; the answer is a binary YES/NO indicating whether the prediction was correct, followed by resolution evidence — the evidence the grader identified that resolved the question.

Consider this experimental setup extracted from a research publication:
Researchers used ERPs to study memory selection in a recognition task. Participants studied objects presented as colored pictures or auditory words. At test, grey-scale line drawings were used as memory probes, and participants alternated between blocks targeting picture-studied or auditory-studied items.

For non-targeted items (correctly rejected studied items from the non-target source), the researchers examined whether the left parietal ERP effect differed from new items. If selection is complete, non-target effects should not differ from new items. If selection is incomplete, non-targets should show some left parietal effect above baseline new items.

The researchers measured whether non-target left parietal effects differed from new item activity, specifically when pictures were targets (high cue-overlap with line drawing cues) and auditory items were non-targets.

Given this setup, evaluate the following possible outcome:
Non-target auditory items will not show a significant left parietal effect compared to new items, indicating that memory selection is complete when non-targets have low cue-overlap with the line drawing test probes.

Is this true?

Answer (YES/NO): NO